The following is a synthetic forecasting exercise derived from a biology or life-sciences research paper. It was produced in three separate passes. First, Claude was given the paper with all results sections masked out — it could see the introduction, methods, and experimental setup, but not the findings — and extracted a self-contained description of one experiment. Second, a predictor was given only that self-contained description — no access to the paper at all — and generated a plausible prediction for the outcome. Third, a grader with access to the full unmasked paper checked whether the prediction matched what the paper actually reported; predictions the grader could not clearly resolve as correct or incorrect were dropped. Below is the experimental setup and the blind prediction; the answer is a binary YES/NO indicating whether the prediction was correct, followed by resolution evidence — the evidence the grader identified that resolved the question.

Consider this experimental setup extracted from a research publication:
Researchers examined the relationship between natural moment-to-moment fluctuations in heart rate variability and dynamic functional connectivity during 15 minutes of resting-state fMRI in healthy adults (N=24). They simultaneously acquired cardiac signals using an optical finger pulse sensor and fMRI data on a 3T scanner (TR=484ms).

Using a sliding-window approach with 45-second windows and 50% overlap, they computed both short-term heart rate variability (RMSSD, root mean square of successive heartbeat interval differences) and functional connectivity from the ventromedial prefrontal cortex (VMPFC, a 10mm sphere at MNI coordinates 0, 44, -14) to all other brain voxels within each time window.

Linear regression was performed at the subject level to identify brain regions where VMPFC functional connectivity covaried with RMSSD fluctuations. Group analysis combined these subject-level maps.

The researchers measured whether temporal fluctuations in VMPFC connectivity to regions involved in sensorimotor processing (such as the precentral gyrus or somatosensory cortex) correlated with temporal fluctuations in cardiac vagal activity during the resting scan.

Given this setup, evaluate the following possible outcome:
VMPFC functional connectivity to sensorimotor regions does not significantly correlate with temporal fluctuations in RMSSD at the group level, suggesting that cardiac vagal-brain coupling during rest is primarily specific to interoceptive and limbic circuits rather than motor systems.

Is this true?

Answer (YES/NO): NO